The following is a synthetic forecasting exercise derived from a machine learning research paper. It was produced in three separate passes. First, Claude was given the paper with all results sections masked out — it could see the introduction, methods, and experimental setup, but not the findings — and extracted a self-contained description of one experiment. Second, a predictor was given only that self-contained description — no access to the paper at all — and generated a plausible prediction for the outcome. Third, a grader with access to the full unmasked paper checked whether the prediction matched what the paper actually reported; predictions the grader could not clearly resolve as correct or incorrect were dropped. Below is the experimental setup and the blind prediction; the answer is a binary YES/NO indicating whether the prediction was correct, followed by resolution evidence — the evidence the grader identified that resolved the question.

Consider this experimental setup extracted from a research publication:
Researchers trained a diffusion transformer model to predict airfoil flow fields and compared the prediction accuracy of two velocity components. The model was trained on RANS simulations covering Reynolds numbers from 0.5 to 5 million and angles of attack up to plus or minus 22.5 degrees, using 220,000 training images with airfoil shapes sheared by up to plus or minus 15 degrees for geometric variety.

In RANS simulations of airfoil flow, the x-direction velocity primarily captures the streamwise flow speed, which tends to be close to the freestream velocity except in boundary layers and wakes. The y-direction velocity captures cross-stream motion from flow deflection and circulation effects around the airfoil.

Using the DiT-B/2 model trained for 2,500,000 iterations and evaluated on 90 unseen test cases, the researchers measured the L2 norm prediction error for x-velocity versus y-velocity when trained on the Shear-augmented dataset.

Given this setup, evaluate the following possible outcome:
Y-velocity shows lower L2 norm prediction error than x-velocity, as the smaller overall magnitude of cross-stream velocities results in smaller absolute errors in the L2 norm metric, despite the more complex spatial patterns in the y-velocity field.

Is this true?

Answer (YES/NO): NO